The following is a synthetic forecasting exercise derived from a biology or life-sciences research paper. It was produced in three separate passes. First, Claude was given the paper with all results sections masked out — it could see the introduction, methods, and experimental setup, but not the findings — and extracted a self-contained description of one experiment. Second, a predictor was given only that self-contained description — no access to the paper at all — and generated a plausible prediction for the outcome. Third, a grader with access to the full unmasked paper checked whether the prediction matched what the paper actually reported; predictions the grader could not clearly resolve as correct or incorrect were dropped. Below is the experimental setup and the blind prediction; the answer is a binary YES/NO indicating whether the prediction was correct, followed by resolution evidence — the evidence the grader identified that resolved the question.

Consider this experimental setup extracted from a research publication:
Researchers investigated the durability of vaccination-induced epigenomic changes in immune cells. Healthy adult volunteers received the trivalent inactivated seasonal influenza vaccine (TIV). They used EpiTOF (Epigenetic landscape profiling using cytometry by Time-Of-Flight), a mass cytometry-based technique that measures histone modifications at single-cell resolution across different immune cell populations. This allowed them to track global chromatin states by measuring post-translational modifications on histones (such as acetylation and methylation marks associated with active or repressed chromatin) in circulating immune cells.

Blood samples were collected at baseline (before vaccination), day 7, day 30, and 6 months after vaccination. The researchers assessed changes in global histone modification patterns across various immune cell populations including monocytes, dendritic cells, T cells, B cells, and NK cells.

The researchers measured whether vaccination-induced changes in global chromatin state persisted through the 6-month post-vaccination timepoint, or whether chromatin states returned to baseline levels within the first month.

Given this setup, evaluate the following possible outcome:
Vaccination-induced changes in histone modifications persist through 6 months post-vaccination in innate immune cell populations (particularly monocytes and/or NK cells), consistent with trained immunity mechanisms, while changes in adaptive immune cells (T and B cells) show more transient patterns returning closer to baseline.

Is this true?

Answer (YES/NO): NO